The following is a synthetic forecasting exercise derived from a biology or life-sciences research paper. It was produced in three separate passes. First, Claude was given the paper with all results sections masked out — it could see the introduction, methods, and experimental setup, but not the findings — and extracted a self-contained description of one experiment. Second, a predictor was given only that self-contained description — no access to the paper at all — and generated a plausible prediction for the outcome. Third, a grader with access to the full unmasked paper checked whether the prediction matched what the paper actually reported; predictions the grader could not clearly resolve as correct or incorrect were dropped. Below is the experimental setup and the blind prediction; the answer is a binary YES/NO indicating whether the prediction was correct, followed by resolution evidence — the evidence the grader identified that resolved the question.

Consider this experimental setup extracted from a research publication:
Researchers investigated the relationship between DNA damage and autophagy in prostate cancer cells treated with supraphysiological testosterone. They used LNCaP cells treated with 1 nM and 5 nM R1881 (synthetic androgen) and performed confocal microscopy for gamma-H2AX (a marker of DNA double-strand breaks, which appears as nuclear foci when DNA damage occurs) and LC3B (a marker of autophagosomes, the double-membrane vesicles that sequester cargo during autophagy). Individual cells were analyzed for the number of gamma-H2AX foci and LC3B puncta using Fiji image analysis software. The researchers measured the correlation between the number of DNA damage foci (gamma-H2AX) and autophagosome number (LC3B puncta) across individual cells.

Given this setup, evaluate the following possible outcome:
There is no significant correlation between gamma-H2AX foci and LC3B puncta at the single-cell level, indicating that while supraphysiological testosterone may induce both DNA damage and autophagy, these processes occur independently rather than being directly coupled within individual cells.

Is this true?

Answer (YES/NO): NO